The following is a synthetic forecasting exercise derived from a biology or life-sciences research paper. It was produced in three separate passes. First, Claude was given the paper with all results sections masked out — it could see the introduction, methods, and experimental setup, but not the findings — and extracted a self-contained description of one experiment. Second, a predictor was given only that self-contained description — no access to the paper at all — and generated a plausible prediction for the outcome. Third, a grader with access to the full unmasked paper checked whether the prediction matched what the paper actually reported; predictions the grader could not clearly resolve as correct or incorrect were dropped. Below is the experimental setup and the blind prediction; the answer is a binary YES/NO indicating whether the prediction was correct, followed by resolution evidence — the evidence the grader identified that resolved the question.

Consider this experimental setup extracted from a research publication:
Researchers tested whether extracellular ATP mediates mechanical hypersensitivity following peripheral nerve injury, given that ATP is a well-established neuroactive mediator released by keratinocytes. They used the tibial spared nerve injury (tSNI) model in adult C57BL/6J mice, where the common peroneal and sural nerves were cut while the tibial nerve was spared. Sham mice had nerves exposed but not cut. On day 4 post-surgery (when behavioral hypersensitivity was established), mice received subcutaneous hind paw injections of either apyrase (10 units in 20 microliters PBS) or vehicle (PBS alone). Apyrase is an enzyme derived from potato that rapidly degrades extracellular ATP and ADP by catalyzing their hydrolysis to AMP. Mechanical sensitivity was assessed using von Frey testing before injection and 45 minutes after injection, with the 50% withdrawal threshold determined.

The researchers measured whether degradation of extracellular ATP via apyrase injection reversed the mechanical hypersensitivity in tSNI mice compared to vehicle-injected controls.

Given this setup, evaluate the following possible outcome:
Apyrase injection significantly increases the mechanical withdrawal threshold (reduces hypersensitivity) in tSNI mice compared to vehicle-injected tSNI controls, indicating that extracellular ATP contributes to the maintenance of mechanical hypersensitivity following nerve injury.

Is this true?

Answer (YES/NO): NO